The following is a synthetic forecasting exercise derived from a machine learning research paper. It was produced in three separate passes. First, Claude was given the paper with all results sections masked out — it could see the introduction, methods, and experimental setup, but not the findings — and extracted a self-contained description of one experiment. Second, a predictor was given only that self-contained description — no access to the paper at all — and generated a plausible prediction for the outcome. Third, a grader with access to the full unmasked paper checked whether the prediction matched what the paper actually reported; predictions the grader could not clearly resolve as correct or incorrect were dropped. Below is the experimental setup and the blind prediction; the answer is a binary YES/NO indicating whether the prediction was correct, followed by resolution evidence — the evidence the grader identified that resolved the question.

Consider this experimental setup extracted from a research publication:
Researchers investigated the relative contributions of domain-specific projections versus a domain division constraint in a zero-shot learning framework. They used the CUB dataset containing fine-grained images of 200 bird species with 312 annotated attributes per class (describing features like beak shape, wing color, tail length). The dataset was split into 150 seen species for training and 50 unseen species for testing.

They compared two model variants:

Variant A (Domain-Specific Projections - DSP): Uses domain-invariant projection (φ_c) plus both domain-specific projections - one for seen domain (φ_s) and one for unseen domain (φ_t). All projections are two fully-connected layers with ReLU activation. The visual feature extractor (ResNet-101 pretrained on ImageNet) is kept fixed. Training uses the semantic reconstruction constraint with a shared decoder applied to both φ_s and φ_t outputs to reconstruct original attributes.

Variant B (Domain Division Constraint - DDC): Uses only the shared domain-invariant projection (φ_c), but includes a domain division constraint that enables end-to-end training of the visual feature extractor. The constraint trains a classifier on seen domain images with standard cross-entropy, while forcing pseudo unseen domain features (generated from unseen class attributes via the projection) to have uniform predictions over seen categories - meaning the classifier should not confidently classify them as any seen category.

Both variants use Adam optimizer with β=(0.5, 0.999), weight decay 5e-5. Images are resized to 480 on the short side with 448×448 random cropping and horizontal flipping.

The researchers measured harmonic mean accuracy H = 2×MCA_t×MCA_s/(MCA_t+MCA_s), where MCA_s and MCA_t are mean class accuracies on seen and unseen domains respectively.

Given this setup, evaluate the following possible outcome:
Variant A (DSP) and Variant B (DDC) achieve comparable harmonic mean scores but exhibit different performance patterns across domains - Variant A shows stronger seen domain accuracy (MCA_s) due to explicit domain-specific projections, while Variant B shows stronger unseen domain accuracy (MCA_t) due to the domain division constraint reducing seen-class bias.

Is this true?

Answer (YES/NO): NO